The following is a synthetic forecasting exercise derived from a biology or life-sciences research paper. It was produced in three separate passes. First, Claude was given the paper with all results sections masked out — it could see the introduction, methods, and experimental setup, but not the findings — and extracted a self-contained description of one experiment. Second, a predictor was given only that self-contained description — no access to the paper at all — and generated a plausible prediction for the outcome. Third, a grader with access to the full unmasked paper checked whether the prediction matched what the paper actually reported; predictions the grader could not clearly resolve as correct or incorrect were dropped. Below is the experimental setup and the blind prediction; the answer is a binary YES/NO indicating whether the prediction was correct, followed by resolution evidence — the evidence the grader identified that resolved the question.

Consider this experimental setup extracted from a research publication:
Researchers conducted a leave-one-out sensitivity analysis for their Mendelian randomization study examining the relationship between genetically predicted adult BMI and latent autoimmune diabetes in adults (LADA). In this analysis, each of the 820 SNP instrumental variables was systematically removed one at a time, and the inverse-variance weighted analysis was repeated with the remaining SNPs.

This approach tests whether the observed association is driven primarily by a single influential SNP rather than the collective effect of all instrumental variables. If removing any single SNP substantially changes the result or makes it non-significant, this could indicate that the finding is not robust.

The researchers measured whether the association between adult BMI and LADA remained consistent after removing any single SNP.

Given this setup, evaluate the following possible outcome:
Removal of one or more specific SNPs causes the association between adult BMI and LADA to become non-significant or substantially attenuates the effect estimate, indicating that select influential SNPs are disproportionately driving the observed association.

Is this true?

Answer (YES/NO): NO